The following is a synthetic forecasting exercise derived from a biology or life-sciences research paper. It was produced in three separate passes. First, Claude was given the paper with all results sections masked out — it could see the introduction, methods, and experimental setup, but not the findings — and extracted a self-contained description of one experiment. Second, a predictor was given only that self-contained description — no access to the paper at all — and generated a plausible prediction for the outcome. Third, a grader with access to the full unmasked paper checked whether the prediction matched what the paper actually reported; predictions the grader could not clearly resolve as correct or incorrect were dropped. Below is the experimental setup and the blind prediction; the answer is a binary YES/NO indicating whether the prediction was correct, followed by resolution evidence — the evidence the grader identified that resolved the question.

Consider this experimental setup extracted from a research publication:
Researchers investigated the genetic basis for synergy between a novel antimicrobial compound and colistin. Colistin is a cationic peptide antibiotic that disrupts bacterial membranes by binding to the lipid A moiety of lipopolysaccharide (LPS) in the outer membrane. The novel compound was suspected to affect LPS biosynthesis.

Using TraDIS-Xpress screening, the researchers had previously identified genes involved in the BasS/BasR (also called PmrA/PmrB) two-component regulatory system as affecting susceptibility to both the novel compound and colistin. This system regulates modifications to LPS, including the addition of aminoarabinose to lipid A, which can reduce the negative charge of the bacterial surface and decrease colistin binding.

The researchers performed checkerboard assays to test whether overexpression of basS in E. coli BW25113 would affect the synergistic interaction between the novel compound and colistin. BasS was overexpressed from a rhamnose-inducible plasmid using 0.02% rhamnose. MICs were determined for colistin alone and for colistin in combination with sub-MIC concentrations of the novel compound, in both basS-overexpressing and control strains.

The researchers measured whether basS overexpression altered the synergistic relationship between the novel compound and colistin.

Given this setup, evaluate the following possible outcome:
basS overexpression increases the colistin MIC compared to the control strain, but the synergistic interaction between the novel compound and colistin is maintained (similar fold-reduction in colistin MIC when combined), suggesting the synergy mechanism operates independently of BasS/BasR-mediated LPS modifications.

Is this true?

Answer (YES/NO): NO